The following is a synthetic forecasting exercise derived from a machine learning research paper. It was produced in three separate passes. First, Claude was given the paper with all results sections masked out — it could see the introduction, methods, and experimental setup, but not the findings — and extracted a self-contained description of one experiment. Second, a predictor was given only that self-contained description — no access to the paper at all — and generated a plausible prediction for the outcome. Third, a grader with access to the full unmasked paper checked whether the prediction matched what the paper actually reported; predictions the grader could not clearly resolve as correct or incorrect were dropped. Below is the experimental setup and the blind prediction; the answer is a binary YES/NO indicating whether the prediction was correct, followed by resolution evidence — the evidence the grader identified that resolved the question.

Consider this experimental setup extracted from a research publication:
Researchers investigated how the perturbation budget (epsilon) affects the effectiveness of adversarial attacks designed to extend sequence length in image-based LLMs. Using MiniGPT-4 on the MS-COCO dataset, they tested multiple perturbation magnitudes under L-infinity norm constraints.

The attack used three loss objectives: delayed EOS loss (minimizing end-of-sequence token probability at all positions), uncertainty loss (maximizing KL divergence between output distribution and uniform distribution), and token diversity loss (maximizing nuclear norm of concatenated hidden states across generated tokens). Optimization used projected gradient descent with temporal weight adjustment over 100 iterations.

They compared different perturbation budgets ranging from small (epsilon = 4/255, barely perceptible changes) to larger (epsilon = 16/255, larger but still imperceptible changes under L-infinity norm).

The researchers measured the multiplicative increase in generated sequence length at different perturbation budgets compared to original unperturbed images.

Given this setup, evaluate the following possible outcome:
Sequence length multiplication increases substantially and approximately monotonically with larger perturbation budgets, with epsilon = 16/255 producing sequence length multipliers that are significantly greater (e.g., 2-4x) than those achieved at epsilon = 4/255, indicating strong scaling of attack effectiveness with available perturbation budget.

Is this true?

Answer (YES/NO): NO